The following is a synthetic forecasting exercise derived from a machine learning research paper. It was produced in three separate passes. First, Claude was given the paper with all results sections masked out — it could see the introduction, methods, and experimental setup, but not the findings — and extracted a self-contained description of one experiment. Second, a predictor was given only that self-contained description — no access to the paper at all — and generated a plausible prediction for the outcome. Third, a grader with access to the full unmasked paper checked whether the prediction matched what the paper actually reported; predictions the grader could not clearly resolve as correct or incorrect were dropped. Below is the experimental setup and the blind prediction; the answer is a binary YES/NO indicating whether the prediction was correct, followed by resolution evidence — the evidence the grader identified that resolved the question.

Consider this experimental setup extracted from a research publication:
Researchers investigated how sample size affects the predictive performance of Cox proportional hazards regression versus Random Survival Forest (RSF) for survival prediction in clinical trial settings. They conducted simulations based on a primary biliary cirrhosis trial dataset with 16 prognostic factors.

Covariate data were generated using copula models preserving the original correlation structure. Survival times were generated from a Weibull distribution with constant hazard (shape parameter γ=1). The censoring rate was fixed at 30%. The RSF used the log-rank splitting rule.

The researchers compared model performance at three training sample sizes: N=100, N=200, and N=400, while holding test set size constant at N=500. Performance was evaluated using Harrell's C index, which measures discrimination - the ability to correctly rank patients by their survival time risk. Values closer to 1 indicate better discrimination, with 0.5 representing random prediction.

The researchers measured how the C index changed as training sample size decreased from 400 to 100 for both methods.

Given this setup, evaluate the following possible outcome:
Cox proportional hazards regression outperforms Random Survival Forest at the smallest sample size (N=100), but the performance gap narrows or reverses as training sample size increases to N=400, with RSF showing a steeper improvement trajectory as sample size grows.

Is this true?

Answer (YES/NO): NO